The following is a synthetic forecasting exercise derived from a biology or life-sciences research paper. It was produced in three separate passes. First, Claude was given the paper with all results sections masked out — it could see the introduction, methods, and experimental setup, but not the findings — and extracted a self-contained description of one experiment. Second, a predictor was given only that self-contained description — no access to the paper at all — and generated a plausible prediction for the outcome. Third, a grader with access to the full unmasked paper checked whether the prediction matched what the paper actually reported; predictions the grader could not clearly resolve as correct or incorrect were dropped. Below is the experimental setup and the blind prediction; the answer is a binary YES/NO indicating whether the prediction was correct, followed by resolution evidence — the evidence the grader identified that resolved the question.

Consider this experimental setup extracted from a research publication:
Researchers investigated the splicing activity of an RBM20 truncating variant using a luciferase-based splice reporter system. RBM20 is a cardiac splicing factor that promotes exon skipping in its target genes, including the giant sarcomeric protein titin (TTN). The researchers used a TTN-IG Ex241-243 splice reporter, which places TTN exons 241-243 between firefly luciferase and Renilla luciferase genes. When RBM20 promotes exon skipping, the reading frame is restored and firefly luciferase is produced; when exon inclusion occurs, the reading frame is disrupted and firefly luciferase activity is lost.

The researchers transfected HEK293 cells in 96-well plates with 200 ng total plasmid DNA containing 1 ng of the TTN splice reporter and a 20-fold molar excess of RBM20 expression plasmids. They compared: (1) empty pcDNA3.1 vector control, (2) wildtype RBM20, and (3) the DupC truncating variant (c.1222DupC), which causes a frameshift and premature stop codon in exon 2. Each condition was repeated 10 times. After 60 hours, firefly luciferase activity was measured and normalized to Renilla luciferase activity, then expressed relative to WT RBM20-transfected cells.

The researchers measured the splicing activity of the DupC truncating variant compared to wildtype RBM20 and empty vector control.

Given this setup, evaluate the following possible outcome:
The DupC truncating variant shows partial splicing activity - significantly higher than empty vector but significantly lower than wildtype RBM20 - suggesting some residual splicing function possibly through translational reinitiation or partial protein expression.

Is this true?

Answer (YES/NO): NO